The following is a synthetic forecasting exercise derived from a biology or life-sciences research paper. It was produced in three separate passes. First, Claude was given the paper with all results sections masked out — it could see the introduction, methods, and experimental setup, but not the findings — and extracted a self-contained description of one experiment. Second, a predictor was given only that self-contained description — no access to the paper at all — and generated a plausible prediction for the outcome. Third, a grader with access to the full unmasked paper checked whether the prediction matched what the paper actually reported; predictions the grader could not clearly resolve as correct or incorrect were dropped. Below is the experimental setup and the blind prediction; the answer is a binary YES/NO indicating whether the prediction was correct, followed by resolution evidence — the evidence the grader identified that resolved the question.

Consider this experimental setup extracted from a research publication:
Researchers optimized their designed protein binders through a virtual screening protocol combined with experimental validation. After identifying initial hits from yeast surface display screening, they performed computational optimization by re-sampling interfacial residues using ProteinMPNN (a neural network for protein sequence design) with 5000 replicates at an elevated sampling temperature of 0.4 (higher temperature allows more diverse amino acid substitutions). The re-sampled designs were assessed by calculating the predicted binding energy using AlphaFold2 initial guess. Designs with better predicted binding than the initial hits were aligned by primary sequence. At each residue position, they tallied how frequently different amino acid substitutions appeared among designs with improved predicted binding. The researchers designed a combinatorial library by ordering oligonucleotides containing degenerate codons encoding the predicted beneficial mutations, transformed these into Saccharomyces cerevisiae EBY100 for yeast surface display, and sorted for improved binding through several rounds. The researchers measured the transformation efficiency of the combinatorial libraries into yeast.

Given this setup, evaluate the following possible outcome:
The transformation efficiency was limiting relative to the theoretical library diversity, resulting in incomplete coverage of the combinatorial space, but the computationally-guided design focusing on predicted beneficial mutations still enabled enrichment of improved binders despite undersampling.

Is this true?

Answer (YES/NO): NO